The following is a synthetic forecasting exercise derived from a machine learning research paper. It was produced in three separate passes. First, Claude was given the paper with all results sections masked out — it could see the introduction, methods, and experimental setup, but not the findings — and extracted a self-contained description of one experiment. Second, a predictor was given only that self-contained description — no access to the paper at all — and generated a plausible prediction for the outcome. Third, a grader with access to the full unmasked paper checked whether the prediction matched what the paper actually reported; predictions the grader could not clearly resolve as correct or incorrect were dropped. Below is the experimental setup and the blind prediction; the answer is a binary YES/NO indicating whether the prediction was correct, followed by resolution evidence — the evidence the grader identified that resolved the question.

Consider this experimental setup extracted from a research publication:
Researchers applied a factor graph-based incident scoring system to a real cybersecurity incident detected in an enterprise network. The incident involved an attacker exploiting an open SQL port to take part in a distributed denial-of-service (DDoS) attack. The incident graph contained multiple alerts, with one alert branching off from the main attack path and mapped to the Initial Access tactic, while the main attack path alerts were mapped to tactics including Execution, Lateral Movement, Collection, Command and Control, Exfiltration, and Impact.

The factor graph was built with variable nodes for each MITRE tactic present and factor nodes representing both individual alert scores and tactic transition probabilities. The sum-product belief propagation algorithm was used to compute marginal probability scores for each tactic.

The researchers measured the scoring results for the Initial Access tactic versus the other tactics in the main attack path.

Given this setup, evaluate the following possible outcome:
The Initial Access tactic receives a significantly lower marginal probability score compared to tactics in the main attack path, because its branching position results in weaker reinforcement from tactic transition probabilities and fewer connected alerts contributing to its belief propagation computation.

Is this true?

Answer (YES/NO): YES